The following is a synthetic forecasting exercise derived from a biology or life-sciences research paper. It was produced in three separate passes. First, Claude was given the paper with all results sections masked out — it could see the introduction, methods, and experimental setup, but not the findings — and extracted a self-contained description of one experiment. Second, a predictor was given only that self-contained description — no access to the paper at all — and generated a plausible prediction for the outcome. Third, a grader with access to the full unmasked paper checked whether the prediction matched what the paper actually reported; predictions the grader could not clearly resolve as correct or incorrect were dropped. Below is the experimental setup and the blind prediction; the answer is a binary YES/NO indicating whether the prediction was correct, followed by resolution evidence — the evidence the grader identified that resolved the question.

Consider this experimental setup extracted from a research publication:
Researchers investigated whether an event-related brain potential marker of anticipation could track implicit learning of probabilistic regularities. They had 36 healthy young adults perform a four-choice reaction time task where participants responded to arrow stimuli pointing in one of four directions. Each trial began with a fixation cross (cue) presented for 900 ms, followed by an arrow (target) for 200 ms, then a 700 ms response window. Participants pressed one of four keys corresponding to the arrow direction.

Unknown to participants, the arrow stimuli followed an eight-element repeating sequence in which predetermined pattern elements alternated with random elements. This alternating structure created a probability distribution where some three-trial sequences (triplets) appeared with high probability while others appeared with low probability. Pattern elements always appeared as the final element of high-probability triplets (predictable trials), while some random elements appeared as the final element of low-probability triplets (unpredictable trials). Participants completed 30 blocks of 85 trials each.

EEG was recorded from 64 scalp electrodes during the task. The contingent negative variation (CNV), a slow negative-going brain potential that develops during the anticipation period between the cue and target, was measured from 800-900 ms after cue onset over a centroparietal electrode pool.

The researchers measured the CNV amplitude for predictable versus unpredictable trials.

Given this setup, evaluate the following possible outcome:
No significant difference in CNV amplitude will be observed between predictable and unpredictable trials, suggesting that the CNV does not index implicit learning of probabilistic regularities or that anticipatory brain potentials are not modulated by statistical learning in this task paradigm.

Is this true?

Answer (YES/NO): NO